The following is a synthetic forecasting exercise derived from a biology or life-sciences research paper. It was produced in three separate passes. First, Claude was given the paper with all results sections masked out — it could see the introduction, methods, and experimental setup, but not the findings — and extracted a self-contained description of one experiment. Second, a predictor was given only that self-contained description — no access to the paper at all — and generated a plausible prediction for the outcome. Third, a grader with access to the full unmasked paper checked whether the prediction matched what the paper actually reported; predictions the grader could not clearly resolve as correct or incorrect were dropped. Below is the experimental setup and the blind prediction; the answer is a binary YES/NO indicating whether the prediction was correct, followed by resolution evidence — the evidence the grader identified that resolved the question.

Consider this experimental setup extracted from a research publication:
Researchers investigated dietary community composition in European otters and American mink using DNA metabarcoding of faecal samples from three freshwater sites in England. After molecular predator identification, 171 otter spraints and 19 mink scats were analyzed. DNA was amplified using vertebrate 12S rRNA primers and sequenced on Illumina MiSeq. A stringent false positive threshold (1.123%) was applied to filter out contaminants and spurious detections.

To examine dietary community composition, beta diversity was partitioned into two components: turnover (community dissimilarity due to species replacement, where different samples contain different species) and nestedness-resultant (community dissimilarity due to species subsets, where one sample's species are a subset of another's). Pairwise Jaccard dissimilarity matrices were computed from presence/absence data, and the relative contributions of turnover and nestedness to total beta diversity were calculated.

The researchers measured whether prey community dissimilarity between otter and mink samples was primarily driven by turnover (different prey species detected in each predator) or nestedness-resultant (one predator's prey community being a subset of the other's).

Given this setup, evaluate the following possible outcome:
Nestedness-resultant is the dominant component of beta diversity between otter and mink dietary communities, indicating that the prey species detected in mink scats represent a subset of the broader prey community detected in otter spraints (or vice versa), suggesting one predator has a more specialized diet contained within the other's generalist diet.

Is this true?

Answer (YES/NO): NO